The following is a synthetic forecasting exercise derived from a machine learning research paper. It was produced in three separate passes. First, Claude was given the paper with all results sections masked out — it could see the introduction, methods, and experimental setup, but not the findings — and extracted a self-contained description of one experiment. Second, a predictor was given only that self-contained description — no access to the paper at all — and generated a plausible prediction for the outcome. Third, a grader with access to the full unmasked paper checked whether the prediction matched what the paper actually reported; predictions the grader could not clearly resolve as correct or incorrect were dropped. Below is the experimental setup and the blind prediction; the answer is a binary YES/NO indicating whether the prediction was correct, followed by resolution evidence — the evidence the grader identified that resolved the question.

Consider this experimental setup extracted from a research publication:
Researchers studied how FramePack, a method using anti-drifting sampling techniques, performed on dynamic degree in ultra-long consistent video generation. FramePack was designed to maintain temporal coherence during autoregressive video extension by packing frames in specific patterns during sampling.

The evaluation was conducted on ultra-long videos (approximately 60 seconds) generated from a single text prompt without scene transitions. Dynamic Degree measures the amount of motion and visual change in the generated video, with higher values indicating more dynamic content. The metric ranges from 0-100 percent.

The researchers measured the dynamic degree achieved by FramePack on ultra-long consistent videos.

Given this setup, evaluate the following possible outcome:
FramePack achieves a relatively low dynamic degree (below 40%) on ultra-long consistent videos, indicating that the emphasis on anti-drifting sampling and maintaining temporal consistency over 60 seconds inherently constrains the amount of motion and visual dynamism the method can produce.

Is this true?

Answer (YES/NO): NO